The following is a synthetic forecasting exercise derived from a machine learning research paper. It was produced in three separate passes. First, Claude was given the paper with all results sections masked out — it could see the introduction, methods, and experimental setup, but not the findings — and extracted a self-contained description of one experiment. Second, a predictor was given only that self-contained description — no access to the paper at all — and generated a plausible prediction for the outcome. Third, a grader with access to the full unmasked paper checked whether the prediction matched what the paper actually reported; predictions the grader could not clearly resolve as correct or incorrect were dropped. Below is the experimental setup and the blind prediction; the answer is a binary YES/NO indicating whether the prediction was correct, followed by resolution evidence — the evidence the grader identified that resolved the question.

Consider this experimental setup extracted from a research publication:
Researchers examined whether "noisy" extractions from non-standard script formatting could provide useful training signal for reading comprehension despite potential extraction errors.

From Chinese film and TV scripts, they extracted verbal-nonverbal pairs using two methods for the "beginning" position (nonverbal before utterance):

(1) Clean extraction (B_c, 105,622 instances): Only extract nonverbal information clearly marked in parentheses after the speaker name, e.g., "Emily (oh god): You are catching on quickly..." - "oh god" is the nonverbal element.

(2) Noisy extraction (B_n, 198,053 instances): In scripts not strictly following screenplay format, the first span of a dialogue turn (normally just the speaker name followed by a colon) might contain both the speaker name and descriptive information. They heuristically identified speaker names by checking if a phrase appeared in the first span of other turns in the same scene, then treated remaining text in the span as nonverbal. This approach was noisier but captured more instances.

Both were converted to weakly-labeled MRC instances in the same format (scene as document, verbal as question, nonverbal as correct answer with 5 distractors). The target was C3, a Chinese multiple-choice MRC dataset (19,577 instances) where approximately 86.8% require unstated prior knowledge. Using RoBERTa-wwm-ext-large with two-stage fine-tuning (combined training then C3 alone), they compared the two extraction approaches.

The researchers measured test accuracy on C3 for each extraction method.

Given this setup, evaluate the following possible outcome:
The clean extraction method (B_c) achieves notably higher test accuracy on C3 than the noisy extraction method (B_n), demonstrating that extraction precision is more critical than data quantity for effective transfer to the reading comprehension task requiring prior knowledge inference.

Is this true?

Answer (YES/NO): NO